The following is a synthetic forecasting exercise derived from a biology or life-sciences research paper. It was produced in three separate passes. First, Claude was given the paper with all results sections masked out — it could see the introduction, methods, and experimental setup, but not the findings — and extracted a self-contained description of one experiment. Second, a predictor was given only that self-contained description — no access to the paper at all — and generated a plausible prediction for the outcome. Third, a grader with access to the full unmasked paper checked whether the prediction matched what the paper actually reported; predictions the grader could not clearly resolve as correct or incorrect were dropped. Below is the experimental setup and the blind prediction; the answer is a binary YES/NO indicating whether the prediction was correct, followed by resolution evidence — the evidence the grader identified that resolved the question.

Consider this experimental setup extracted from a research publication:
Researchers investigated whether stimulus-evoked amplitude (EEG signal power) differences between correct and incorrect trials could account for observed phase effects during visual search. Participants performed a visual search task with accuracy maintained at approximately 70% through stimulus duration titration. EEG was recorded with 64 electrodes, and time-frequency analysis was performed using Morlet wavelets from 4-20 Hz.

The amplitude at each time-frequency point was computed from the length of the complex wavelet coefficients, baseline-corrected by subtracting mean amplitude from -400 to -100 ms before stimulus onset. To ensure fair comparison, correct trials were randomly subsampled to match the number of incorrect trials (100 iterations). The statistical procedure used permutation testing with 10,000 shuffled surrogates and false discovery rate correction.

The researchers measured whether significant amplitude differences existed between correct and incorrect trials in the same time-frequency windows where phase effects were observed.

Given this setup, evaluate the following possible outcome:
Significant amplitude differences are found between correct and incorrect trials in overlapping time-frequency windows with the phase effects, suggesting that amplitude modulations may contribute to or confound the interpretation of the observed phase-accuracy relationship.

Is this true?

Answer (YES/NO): NO